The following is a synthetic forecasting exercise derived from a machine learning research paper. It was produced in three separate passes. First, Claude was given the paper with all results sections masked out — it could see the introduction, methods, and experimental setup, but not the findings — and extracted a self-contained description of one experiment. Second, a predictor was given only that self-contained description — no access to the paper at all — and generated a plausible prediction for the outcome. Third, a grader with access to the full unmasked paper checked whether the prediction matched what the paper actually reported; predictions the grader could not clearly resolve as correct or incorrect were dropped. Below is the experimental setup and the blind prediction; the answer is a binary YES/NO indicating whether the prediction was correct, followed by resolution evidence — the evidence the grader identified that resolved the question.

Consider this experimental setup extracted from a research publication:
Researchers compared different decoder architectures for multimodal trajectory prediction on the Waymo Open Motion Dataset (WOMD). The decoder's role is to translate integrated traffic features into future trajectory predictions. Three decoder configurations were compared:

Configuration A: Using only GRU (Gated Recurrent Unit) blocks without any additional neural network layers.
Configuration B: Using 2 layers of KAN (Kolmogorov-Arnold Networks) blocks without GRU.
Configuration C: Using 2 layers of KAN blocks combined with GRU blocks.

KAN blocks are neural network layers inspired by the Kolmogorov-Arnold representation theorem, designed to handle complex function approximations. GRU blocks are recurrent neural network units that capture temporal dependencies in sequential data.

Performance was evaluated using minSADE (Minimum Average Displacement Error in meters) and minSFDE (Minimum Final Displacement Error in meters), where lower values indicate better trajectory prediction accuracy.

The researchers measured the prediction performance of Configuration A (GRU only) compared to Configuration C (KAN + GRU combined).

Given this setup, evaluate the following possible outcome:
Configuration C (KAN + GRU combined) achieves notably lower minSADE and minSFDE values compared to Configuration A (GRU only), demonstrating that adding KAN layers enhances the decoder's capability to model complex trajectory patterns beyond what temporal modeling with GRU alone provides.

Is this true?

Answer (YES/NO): YES